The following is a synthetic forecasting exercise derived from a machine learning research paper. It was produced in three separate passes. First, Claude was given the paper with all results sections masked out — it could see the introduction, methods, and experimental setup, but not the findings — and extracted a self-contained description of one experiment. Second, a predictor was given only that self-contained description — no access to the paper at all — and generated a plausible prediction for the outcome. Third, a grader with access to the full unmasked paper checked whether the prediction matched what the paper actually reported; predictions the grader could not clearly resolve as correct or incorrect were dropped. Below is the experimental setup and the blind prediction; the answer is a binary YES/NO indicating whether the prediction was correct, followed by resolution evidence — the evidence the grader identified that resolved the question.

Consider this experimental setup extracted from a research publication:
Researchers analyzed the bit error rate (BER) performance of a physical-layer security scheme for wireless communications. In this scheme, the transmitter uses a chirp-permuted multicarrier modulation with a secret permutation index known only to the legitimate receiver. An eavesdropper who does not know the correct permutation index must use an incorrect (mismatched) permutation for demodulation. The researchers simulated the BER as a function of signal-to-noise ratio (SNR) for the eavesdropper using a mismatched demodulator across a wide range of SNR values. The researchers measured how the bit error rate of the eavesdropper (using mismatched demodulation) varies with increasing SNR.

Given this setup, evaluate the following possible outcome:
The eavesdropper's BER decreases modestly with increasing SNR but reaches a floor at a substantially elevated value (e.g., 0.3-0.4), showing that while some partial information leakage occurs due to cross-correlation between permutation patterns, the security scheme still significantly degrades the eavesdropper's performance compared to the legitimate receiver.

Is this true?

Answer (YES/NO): NO